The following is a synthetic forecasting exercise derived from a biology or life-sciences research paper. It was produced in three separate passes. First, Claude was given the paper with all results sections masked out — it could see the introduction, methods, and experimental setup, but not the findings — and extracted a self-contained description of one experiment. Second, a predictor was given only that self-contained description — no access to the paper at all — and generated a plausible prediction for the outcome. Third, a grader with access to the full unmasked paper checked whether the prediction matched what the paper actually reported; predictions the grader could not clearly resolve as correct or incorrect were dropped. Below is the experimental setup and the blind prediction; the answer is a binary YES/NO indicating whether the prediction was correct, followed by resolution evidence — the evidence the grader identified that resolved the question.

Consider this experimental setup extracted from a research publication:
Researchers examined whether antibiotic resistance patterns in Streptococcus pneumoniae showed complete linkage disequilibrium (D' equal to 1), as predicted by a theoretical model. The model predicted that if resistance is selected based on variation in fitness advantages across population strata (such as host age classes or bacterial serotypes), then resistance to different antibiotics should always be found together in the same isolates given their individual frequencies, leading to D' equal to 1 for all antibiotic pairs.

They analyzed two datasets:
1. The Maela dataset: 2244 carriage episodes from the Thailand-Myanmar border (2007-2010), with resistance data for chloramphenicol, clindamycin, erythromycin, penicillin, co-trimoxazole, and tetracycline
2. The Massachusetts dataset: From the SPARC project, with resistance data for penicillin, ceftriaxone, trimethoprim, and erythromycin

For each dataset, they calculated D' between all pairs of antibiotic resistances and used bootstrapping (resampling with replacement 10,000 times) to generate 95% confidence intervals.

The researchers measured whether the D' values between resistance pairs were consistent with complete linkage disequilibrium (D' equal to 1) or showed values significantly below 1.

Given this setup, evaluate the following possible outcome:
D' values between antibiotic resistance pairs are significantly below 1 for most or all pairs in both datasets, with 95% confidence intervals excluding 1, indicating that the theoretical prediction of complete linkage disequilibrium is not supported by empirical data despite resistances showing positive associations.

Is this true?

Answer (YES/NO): NO